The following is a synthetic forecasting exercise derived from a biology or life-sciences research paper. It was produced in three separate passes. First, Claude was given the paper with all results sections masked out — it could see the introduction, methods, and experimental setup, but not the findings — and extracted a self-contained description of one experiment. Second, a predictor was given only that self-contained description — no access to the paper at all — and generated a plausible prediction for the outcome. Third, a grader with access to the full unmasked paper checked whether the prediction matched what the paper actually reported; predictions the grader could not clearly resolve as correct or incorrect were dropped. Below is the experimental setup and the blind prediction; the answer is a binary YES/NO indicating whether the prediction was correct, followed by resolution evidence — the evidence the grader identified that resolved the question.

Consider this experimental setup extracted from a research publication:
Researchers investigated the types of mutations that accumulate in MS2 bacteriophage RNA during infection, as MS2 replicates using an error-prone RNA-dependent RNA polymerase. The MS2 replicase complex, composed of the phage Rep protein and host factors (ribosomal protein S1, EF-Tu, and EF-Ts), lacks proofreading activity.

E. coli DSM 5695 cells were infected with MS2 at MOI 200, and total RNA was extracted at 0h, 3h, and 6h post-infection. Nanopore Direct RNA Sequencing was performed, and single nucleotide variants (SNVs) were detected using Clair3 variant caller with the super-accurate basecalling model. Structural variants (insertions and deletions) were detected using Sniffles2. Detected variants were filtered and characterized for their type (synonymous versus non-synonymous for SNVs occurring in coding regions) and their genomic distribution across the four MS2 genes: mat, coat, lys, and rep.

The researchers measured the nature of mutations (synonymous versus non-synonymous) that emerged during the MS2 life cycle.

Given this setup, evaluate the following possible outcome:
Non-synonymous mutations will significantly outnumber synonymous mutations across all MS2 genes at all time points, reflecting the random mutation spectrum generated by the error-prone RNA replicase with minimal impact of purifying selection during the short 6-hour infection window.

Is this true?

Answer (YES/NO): NO